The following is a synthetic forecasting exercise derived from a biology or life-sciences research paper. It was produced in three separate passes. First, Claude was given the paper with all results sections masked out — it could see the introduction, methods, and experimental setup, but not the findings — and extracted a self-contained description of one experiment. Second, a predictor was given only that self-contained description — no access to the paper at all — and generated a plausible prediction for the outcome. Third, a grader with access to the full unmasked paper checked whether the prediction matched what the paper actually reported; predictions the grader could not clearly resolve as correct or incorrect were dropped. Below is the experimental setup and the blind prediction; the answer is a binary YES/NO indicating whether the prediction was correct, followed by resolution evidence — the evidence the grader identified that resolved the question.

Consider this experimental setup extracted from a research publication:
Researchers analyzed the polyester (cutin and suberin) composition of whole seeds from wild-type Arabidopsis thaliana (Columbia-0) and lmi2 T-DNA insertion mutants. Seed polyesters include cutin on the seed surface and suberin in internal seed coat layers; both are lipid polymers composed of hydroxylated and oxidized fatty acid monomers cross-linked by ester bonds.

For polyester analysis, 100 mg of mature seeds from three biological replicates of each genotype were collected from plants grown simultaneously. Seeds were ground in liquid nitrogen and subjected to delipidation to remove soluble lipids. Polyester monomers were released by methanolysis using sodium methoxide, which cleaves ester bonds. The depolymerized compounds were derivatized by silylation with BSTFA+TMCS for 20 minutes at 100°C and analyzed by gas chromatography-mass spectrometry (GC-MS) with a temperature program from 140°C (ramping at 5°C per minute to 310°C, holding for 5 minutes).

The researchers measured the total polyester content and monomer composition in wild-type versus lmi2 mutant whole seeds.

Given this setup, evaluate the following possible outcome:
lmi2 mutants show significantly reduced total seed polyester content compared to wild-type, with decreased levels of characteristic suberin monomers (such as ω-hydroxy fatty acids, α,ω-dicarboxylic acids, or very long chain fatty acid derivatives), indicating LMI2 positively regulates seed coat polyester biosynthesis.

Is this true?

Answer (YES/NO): NO